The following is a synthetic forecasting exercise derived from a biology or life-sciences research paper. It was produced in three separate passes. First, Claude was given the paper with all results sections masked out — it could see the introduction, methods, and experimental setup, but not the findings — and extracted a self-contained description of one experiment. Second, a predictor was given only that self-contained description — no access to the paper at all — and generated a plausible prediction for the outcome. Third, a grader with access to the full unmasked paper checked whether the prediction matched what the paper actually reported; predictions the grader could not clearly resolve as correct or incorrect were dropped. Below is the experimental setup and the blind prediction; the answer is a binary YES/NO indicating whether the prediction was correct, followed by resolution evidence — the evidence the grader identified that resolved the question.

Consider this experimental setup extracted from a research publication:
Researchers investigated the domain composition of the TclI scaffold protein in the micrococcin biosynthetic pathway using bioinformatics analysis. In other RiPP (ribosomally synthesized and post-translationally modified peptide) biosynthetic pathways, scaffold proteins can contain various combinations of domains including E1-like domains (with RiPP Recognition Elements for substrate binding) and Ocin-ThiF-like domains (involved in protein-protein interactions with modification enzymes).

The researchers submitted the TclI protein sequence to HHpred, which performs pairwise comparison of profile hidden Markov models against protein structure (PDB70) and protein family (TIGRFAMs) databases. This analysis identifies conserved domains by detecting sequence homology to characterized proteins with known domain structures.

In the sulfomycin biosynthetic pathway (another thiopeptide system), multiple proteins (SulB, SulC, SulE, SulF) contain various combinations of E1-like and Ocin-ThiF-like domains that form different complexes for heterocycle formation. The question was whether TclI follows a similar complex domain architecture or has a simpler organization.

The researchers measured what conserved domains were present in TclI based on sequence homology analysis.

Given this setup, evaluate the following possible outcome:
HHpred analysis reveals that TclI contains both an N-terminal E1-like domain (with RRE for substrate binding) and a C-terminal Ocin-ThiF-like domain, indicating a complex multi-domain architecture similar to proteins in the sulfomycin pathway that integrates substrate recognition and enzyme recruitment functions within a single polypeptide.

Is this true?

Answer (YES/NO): NO